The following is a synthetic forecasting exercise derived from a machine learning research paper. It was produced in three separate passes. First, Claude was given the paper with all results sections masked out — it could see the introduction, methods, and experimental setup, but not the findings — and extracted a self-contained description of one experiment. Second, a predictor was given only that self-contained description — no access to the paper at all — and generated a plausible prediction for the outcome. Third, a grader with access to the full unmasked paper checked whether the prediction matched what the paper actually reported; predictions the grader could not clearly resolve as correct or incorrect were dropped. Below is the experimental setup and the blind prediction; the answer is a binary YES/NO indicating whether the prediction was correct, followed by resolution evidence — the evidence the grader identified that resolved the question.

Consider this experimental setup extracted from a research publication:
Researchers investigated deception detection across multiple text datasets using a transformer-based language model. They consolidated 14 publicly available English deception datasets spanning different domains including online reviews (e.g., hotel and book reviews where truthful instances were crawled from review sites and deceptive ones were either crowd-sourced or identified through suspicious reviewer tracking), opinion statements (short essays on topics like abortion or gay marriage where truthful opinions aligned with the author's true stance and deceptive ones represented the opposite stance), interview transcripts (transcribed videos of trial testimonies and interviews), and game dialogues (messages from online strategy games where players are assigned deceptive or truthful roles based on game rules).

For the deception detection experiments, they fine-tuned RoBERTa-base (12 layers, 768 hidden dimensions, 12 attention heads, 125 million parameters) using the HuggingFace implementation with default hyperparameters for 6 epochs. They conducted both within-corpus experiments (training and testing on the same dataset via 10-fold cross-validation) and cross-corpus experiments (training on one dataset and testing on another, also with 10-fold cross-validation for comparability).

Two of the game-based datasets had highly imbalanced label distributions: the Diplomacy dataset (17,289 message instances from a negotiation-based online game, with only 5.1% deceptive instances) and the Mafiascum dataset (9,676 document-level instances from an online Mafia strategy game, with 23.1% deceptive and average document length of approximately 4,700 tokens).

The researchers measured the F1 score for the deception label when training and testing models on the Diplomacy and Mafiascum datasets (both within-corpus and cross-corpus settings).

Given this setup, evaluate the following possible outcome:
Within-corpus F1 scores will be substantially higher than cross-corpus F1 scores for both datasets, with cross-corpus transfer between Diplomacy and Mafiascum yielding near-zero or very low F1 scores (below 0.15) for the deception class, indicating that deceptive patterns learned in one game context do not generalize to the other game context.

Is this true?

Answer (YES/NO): NO